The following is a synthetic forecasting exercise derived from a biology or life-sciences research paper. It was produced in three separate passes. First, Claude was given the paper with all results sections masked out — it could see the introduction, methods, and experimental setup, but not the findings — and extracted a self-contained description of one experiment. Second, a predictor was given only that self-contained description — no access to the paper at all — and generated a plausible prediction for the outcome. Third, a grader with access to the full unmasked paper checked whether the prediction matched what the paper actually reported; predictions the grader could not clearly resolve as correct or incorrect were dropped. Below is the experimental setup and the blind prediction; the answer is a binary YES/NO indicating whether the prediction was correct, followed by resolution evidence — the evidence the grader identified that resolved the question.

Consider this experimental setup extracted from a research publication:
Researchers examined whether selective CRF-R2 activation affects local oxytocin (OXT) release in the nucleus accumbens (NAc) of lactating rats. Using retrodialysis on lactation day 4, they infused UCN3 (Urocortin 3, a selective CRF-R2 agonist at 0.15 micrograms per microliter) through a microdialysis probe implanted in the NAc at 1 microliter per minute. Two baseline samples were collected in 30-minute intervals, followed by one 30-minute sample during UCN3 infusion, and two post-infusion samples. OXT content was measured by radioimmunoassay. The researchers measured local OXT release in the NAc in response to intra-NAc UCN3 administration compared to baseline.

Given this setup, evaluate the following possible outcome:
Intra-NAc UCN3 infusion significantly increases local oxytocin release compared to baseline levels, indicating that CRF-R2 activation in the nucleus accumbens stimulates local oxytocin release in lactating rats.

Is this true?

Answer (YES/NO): NO